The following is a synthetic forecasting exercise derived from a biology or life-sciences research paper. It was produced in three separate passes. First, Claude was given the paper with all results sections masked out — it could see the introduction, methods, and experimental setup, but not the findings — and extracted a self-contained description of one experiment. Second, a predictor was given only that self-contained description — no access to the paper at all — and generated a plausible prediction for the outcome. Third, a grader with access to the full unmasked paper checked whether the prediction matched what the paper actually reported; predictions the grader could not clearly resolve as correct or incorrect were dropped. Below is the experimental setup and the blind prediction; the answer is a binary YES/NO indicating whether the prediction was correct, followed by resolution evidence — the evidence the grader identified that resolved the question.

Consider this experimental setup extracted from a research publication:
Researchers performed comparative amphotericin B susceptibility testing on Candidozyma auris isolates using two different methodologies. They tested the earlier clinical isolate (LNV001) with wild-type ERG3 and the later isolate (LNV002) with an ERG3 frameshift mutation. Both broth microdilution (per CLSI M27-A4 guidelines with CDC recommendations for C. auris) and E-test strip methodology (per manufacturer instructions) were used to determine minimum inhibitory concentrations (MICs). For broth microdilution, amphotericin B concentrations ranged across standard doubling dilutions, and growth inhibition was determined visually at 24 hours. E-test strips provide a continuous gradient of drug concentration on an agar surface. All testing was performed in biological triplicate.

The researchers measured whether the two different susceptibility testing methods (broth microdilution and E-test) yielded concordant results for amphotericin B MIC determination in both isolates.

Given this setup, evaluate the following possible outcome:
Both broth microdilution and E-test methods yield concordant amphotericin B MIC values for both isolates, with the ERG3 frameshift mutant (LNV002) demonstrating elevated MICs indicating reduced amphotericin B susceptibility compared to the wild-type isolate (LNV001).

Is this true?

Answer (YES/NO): NO